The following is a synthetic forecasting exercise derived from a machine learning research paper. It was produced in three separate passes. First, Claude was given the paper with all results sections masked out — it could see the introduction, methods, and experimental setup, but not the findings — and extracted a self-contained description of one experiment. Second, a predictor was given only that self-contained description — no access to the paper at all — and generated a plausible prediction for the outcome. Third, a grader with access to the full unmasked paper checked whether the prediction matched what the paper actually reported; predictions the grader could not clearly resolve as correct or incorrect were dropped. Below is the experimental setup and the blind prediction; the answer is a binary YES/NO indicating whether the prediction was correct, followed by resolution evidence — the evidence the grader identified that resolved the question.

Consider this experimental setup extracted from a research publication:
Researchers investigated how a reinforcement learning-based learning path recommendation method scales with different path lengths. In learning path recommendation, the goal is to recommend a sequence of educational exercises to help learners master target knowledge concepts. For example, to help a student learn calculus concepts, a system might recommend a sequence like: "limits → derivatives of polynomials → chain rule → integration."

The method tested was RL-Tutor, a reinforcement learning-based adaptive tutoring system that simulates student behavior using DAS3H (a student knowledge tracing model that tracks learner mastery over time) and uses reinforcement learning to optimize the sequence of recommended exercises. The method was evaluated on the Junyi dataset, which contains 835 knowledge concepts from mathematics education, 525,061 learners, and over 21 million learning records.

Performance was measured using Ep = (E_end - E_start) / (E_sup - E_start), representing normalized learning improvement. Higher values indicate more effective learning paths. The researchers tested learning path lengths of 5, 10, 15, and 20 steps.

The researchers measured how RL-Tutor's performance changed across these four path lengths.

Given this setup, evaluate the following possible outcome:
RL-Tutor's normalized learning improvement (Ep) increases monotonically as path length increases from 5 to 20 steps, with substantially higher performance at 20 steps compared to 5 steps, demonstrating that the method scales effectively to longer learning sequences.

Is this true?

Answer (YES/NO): NO